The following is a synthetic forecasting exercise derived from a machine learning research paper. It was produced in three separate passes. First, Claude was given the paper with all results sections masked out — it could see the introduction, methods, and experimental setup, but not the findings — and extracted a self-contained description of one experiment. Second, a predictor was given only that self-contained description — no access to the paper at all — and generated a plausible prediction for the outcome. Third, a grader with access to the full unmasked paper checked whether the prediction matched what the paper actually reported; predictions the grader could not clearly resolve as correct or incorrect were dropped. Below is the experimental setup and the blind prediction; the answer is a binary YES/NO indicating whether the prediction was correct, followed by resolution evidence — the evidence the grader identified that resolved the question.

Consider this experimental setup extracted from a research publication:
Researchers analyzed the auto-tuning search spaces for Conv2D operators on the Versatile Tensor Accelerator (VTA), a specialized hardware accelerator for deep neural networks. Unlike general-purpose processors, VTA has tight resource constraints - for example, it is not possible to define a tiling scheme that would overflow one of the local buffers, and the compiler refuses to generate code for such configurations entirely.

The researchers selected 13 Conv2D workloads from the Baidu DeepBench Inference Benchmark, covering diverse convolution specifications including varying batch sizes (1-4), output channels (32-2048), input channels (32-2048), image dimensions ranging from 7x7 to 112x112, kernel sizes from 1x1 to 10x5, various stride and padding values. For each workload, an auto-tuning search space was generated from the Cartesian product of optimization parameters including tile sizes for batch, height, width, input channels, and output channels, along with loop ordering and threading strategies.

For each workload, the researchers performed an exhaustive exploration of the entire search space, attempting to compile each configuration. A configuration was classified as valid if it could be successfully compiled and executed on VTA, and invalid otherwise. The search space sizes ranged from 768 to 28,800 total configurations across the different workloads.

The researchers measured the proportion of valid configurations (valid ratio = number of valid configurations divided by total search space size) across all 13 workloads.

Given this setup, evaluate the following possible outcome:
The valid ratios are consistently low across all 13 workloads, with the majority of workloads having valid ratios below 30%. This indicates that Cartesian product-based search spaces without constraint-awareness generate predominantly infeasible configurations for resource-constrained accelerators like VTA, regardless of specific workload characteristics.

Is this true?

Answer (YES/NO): YES